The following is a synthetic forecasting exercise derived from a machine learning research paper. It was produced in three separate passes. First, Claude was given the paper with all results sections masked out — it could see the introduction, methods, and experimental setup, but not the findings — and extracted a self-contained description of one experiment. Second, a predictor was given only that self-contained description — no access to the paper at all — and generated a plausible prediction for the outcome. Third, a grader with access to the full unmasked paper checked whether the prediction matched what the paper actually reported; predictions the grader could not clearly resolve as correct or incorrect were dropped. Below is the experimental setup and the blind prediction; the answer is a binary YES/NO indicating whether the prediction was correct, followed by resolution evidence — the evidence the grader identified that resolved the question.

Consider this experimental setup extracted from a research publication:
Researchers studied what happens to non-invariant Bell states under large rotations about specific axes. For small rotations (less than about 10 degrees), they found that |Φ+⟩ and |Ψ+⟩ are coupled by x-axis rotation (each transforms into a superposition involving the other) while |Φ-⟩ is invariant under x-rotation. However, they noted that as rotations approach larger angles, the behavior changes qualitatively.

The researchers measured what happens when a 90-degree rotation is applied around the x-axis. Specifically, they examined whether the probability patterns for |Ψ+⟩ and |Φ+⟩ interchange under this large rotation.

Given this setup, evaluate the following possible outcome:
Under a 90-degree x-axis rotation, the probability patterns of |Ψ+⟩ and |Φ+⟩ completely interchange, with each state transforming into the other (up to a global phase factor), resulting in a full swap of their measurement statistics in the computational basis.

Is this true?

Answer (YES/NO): YES